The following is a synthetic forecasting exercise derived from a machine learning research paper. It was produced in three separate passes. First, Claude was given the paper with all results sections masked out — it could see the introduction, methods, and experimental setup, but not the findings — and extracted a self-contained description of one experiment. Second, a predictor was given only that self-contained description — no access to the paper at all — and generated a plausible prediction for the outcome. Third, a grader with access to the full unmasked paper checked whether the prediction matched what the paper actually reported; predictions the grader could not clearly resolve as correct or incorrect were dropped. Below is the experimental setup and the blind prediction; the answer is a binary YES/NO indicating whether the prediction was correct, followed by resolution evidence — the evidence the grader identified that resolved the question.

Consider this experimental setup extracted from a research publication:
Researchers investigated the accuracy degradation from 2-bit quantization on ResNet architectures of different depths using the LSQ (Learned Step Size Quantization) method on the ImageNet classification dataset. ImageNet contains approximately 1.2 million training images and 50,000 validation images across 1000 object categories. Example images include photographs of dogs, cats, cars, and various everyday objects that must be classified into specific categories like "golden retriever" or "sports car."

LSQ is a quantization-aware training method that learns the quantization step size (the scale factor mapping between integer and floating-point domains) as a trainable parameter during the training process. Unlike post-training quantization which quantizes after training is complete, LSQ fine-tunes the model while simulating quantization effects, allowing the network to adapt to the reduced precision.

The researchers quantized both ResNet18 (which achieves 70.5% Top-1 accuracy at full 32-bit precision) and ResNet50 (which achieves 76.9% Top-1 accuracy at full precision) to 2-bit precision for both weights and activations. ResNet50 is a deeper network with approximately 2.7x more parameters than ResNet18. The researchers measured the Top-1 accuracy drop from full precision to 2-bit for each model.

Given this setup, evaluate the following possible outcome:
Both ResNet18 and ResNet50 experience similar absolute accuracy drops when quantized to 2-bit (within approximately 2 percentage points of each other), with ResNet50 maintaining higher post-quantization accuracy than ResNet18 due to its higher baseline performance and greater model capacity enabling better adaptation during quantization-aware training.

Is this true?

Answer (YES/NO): YES